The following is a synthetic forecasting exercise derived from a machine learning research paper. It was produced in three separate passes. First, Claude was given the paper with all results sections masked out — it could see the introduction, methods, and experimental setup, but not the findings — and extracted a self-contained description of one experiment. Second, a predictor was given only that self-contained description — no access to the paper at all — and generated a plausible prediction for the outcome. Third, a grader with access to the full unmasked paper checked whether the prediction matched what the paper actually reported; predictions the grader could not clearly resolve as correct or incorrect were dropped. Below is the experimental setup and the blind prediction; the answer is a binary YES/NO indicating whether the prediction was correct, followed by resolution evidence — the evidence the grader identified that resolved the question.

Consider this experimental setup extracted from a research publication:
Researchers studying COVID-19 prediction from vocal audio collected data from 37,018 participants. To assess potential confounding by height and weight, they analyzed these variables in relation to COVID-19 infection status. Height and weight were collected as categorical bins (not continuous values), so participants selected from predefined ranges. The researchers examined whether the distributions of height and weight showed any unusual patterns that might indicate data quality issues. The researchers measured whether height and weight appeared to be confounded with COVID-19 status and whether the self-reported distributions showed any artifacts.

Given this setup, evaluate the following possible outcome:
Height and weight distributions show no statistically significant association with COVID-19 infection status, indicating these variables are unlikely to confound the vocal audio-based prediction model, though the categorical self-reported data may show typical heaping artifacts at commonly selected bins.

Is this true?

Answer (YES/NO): NO